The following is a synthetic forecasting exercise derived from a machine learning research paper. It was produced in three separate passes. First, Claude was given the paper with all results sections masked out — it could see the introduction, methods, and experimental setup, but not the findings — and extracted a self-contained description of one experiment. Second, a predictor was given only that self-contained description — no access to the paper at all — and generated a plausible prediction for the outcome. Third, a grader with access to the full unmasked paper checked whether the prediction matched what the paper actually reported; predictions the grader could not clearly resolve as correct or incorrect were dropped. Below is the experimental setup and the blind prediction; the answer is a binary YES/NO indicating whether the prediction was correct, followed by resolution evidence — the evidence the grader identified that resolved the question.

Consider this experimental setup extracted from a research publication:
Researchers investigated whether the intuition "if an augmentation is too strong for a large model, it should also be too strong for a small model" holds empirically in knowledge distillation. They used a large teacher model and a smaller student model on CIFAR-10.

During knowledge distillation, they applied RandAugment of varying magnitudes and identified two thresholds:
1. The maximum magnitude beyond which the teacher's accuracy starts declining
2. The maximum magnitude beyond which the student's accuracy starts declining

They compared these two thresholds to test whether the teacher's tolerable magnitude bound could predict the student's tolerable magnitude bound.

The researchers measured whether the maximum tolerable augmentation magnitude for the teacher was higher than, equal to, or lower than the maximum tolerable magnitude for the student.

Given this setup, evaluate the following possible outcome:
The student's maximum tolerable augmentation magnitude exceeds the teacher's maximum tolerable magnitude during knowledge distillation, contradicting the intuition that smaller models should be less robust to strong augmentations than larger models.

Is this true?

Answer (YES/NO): NO